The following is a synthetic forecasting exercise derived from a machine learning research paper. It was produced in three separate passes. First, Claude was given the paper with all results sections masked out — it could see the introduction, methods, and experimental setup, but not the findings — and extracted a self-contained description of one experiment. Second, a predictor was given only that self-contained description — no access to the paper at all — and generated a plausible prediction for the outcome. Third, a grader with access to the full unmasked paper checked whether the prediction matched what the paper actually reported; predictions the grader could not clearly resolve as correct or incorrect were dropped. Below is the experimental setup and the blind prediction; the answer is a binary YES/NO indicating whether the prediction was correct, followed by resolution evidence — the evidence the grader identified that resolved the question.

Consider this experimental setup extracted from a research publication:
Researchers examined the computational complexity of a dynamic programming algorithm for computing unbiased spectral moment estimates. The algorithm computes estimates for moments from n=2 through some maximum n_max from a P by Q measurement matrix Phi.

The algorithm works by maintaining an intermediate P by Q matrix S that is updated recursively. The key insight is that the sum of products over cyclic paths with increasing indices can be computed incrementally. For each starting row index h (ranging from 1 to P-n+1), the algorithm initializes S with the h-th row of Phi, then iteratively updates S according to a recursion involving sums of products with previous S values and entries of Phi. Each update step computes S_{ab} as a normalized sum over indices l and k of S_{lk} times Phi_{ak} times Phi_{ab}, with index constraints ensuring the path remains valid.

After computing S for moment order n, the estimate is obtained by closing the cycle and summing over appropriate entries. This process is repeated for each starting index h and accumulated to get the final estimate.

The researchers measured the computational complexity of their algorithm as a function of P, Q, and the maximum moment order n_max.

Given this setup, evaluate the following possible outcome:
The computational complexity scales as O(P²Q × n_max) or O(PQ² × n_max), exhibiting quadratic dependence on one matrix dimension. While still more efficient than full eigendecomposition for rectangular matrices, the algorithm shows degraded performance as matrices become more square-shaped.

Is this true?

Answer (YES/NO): YES